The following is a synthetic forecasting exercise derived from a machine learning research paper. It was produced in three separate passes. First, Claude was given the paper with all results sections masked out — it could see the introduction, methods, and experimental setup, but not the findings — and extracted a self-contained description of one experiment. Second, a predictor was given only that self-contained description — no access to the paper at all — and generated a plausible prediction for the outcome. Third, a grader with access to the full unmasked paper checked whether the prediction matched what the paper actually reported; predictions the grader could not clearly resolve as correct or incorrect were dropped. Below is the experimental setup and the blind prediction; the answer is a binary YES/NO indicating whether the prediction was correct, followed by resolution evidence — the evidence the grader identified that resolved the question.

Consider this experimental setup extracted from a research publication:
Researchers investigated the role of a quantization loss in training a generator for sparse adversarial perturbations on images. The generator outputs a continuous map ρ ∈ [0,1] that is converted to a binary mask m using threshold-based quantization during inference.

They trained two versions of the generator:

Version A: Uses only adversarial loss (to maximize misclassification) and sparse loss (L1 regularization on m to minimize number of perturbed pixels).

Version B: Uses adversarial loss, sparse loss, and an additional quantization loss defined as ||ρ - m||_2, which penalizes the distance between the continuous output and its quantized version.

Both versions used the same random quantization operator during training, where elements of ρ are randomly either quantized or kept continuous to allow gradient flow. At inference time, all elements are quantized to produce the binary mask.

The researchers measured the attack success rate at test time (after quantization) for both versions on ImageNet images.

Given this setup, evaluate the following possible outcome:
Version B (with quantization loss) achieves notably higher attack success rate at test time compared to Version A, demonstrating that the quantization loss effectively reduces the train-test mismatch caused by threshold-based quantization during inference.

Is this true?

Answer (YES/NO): YES